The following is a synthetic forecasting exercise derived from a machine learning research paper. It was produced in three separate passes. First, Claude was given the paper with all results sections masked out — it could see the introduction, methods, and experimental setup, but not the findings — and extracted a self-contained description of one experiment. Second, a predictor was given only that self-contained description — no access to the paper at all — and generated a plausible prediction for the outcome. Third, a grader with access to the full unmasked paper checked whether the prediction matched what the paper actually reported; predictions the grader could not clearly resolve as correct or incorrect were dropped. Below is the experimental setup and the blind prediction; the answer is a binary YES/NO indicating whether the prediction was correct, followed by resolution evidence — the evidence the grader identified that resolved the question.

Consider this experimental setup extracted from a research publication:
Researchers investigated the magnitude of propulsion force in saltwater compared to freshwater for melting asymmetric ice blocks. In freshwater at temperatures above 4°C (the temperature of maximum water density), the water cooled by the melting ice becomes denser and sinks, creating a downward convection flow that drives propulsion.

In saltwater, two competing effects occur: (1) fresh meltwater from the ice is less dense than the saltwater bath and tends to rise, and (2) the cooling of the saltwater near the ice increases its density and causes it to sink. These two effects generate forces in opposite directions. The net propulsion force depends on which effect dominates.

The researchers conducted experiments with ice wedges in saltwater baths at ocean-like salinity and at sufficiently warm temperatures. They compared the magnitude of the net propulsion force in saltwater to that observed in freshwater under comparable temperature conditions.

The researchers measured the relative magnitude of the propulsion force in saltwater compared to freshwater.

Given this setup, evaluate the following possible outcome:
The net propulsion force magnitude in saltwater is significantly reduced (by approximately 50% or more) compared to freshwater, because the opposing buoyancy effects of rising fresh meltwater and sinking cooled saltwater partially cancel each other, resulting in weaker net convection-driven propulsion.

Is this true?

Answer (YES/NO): NO